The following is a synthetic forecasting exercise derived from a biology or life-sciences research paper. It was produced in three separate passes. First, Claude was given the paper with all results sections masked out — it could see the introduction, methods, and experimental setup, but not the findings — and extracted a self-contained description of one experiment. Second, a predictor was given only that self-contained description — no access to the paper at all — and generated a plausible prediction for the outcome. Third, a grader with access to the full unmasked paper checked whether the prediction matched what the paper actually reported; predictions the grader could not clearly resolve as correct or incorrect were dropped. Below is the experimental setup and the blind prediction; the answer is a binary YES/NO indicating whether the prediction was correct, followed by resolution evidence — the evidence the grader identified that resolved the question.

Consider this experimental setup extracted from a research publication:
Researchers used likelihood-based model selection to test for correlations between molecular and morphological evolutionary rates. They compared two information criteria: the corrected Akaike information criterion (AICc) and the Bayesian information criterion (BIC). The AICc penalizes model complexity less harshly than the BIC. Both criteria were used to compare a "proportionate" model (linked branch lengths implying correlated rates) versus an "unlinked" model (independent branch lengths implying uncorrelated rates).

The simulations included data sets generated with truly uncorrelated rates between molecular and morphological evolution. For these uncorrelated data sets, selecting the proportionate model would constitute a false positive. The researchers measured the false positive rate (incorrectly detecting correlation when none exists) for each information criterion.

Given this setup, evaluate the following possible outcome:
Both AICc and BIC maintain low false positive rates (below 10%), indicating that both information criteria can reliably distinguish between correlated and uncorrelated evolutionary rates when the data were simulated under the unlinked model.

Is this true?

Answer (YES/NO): NO